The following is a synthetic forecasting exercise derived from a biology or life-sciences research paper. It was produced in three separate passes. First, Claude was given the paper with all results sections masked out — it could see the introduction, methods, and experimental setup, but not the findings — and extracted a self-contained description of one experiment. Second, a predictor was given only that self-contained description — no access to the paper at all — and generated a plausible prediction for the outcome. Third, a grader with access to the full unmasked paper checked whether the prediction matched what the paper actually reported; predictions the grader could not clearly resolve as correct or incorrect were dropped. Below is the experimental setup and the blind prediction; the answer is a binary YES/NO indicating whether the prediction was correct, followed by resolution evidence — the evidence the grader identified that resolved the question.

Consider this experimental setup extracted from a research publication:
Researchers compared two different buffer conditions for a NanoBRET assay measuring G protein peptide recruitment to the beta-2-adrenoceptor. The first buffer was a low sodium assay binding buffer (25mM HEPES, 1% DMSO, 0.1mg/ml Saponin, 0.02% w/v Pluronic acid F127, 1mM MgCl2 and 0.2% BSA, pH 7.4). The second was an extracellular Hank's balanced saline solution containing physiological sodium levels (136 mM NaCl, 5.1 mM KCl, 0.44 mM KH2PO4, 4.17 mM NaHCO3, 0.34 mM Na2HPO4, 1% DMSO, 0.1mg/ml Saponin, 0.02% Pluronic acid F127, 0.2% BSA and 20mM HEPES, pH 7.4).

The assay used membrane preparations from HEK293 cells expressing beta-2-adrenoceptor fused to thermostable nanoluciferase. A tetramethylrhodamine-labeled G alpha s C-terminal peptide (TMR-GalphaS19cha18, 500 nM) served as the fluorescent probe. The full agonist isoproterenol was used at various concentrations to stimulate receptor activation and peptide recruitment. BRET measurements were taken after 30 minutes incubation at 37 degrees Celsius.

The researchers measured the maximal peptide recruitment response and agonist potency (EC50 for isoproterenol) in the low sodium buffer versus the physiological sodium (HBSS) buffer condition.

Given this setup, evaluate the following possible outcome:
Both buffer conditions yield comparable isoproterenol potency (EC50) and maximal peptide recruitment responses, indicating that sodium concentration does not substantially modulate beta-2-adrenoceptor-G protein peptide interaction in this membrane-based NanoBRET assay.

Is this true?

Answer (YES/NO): NO